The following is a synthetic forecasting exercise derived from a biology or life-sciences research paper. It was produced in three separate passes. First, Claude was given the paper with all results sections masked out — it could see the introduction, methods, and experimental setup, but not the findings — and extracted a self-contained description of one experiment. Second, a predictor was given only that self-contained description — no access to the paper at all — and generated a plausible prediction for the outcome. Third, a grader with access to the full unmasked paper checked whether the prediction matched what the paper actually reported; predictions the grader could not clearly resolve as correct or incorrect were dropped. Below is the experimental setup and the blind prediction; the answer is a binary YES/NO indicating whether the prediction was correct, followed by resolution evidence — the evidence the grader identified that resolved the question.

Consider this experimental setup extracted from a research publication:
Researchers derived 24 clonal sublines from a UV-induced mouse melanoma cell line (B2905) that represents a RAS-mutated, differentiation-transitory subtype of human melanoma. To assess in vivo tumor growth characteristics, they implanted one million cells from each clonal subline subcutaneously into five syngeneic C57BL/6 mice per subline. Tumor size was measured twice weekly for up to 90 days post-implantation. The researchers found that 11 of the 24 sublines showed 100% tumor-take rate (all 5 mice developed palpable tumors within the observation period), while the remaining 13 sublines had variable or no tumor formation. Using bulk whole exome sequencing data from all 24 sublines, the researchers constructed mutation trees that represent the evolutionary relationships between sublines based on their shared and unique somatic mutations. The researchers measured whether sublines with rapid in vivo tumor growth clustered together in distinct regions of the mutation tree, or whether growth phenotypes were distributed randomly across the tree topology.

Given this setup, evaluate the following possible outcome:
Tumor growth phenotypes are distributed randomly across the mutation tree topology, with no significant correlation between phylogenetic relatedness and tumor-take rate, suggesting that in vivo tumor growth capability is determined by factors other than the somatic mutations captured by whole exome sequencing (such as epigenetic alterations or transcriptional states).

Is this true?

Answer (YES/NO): NO